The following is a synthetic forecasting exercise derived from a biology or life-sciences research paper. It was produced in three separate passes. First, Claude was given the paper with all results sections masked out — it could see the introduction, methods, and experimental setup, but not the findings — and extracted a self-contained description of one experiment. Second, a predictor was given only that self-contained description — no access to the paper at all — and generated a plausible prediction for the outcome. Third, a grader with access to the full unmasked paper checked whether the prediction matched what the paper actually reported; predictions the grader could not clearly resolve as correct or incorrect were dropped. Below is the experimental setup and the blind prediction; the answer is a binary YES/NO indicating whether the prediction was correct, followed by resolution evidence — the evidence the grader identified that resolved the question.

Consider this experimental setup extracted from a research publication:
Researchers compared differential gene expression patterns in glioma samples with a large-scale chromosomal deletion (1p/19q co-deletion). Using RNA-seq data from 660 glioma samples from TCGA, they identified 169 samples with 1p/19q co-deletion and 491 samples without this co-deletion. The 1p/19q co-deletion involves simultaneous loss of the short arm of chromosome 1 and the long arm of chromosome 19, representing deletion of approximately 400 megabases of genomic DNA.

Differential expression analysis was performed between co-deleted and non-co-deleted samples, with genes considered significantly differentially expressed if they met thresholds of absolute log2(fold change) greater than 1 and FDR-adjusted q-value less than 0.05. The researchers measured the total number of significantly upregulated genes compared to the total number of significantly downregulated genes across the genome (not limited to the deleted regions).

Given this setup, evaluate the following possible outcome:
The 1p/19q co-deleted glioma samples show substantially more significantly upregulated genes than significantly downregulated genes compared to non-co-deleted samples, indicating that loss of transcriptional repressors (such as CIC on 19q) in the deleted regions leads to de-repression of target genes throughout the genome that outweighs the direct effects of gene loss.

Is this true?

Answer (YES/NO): NO